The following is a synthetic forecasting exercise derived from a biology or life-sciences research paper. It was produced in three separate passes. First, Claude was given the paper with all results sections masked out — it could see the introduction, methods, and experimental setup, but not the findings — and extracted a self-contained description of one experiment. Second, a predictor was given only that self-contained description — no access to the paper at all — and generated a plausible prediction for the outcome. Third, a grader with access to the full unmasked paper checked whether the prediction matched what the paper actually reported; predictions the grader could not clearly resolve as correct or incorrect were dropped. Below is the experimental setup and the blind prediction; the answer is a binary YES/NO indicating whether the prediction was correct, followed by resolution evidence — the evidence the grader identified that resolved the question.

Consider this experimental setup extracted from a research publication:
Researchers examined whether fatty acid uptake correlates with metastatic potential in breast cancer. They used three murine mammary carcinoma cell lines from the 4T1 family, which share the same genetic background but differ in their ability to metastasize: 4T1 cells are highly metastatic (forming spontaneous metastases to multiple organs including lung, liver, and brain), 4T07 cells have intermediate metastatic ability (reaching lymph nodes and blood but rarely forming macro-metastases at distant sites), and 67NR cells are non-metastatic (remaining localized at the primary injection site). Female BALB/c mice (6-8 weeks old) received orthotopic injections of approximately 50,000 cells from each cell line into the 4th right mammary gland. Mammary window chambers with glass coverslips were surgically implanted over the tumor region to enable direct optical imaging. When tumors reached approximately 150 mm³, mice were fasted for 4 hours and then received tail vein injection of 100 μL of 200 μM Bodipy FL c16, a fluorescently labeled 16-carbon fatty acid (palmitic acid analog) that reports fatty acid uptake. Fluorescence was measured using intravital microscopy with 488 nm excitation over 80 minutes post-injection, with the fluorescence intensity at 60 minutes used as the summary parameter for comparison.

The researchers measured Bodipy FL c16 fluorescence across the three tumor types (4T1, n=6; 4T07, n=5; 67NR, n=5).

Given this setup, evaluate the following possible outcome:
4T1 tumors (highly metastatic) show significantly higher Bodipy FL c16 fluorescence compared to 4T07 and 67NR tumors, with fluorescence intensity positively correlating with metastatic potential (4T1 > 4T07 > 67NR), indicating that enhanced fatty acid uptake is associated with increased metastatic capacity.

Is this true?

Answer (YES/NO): NO